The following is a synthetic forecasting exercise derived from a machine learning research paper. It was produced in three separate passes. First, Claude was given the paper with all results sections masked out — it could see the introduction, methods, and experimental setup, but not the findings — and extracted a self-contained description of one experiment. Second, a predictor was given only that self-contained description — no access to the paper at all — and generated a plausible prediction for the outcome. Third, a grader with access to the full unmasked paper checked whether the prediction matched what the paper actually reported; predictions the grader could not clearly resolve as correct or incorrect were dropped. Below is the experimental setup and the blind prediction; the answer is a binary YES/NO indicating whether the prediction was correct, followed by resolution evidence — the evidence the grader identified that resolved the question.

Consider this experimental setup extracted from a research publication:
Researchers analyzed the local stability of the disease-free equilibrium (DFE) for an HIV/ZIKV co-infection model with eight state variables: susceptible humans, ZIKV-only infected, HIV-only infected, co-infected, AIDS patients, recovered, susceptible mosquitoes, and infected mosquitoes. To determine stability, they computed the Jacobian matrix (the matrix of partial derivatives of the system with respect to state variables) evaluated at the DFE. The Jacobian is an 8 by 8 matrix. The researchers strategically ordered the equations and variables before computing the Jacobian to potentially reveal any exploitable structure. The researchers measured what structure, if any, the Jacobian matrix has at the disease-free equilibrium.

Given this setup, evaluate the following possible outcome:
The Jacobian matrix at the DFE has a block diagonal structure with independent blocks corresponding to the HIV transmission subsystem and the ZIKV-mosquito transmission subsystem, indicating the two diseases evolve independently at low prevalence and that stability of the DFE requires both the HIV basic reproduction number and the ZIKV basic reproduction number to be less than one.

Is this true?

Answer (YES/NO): NO